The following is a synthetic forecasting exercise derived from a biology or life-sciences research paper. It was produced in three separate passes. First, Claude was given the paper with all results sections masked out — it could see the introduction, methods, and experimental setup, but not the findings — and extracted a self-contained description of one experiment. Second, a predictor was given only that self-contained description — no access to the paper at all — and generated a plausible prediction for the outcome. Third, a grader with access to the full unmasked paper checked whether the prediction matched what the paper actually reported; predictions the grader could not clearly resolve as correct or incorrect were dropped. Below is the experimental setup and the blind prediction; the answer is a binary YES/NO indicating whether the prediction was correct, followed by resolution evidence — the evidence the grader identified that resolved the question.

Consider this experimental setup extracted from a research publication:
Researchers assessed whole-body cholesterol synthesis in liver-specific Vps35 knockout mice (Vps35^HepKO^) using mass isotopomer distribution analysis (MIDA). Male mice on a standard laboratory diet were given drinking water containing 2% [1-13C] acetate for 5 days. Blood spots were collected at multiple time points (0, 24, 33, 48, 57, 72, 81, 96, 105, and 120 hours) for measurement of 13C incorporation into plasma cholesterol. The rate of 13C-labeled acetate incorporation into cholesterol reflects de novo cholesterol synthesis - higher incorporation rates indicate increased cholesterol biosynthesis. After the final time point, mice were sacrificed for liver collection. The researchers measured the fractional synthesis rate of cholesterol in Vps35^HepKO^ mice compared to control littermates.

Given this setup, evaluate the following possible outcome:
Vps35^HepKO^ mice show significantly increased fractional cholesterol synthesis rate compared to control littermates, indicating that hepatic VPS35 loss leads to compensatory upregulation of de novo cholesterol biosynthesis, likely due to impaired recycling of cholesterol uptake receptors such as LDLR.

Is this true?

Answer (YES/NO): NO